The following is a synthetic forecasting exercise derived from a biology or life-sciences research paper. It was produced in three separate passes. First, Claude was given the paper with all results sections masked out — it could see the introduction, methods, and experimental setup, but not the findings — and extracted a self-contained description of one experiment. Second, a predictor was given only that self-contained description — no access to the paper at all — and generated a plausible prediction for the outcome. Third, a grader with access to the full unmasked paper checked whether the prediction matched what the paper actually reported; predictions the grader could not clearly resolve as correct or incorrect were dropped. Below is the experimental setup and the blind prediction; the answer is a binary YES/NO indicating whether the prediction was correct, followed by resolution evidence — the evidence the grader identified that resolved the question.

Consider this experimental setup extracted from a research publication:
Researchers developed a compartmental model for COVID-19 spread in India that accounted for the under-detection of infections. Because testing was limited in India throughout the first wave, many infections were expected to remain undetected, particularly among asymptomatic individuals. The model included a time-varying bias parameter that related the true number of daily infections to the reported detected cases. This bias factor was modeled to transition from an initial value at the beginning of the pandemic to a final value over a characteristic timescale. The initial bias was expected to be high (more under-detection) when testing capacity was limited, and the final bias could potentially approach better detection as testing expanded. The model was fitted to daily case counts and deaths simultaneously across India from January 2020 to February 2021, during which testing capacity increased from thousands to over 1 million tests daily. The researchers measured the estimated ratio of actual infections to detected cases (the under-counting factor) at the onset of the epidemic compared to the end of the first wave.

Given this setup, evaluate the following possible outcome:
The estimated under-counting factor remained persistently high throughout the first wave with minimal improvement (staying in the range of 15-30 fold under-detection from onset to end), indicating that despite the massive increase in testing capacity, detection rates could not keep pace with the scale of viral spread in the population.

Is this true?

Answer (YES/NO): NO